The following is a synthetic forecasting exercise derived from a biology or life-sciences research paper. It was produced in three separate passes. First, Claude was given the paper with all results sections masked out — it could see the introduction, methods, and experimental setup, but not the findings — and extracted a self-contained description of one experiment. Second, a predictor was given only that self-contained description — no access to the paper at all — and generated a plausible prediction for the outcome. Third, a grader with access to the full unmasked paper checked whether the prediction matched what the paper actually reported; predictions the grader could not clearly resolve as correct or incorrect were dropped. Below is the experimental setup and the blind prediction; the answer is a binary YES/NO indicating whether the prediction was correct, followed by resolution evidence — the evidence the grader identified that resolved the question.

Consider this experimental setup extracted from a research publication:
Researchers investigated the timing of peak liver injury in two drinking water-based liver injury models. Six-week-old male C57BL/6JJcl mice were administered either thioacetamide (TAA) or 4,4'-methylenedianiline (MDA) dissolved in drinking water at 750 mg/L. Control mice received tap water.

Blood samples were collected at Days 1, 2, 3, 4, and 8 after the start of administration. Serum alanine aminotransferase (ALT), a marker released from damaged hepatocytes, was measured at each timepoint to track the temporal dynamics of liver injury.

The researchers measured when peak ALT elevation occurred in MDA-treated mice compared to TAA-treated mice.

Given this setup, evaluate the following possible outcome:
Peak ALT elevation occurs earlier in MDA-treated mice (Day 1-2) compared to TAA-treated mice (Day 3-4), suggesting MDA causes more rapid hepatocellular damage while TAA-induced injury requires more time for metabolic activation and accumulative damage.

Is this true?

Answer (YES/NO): NO